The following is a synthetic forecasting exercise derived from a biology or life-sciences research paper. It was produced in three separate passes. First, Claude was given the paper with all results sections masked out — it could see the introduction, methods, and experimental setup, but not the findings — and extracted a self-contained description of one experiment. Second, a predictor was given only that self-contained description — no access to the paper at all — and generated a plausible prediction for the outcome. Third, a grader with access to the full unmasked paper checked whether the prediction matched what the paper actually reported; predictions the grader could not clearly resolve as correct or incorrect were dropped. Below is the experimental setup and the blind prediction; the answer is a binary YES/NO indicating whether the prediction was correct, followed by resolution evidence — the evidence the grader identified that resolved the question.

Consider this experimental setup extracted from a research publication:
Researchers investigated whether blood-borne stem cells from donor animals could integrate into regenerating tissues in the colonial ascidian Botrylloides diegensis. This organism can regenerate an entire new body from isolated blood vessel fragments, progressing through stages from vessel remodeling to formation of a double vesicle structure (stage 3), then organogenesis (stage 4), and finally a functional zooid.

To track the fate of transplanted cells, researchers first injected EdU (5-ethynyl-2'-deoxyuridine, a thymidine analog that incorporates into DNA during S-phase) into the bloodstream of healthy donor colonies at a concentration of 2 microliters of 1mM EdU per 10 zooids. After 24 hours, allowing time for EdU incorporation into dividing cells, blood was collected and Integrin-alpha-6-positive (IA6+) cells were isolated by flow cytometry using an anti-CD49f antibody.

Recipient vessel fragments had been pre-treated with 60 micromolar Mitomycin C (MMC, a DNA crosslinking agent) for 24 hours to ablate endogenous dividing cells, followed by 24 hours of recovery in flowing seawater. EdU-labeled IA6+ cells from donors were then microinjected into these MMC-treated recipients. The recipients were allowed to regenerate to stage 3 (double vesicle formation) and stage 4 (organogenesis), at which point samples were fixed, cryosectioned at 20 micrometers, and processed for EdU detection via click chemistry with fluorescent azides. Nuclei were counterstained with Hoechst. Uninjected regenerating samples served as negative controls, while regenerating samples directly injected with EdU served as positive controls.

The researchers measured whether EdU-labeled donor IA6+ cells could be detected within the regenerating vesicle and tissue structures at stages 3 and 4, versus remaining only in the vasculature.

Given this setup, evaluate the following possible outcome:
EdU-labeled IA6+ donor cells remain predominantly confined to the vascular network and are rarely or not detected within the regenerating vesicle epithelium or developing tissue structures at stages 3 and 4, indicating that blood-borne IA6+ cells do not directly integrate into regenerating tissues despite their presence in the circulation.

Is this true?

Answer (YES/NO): NO